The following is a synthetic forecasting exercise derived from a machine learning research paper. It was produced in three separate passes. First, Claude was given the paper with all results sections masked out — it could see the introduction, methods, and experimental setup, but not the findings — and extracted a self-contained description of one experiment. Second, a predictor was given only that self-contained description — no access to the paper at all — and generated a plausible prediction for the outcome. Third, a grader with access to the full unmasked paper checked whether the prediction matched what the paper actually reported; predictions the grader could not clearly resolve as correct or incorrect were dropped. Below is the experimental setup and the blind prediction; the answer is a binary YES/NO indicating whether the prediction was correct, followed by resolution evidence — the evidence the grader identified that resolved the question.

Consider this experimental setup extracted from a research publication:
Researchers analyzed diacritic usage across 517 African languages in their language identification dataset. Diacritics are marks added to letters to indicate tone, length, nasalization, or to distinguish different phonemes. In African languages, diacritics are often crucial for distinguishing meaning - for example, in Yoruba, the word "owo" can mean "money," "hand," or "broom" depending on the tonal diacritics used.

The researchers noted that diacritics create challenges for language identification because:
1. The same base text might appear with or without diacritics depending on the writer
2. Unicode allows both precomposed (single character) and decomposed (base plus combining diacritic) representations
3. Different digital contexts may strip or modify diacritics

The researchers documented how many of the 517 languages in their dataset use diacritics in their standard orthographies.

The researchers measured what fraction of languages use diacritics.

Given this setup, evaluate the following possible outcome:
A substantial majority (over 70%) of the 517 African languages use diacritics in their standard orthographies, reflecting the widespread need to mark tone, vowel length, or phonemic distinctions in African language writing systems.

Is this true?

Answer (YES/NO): NO